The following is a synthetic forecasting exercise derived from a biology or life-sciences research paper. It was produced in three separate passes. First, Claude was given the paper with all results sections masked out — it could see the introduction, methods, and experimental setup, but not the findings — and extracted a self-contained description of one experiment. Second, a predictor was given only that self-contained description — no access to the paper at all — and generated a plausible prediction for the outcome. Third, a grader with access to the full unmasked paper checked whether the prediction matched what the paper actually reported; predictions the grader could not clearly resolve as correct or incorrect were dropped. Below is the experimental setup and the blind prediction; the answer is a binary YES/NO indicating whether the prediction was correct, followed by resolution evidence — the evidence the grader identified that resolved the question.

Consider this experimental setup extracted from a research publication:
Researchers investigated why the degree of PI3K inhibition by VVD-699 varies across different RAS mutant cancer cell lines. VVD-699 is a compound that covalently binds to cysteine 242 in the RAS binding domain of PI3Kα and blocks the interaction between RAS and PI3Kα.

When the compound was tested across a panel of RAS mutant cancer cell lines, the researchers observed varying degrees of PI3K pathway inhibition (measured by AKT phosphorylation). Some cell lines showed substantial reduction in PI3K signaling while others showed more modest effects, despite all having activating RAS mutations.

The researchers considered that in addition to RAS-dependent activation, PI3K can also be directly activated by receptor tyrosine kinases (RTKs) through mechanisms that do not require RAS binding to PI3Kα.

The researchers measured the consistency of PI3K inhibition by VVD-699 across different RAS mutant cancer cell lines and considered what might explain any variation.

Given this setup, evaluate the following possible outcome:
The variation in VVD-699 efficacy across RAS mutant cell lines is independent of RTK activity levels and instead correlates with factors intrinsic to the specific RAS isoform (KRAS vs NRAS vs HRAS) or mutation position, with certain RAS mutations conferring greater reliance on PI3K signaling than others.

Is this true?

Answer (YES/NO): NO